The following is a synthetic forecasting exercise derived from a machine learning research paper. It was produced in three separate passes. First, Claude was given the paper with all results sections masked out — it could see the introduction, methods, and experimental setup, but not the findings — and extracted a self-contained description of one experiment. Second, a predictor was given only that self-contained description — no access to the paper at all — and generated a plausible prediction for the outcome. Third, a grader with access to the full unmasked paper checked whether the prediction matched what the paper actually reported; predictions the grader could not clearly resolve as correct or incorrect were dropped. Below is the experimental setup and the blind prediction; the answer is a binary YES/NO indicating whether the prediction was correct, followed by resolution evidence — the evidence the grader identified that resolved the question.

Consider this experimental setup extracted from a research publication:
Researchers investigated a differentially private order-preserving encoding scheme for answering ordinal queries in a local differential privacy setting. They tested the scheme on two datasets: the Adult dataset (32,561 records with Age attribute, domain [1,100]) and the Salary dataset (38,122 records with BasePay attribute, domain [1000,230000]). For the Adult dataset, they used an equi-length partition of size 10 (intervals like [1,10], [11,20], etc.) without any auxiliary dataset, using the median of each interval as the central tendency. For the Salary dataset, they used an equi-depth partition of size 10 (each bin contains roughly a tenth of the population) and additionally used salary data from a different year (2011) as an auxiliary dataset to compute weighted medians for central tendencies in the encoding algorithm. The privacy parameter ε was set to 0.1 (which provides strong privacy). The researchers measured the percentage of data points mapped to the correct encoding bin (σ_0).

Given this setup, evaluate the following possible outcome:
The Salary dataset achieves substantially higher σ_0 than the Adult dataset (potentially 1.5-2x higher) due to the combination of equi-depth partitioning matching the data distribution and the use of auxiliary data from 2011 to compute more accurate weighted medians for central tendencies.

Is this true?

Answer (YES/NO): NO